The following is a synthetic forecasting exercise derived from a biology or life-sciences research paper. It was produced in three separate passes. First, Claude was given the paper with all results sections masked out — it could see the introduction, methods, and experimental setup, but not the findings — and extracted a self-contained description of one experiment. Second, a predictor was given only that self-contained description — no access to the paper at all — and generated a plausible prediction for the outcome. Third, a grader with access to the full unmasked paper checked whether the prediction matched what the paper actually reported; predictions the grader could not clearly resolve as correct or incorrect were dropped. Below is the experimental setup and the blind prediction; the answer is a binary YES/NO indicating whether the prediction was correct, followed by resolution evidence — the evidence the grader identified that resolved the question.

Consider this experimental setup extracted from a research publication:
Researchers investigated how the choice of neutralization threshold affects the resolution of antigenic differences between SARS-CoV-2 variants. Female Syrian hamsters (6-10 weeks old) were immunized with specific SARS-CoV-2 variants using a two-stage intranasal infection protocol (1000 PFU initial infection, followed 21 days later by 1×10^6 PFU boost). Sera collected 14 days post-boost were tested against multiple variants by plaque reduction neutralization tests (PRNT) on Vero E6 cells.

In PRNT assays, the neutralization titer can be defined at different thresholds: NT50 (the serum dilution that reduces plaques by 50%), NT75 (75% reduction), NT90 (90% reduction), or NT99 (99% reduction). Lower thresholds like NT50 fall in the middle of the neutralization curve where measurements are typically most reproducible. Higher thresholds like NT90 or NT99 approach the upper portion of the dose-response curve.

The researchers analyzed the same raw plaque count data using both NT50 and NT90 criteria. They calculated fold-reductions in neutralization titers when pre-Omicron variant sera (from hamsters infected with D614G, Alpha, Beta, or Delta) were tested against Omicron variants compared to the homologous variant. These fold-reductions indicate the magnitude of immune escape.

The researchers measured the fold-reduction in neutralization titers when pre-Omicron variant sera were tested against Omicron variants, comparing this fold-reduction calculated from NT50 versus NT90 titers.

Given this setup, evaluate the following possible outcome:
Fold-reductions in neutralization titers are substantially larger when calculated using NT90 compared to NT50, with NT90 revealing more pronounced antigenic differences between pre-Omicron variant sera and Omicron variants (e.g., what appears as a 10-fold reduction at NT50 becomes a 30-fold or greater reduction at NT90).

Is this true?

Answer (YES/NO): NO